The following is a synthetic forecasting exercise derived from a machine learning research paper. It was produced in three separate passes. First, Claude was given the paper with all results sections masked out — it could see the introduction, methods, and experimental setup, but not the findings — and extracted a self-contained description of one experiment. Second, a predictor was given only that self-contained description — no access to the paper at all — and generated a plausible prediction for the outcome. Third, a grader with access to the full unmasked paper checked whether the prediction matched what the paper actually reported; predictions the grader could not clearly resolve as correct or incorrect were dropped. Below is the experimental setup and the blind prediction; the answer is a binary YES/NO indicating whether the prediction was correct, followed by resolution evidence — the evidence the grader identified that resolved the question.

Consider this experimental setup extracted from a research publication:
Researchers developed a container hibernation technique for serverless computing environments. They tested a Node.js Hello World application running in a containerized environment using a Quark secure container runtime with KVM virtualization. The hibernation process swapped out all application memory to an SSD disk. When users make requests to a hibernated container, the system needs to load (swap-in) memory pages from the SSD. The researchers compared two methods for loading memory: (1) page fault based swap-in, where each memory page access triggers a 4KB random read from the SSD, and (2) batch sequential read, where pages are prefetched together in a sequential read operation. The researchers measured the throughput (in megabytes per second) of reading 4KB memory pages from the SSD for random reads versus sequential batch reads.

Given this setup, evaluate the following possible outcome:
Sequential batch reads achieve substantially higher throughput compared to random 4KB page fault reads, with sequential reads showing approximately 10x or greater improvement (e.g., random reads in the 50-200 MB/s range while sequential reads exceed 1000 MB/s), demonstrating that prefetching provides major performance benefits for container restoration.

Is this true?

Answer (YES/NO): YES